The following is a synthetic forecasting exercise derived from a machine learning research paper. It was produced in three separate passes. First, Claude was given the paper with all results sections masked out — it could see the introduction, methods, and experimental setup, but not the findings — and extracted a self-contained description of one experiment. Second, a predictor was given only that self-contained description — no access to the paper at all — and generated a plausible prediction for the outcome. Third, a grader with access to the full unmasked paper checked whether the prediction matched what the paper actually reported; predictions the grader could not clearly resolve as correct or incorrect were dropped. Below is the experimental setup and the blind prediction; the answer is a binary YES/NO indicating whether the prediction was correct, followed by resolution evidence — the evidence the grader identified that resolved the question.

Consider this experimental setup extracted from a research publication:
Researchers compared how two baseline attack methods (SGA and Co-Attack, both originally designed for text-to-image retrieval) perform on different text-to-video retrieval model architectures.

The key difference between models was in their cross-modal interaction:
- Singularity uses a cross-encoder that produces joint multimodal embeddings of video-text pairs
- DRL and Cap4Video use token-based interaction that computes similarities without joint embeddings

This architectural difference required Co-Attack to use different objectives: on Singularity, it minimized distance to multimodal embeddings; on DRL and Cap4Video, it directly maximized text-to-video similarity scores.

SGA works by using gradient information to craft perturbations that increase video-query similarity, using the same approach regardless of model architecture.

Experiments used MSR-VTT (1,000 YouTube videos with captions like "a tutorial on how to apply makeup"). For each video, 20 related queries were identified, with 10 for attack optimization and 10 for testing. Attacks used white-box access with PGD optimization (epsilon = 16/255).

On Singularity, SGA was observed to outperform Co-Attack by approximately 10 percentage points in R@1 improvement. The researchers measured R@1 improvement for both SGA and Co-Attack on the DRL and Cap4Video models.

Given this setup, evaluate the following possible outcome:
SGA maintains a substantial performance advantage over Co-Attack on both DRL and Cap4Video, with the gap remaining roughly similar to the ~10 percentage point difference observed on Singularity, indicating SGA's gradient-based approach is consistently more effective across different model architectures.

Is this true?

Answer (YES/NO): NO